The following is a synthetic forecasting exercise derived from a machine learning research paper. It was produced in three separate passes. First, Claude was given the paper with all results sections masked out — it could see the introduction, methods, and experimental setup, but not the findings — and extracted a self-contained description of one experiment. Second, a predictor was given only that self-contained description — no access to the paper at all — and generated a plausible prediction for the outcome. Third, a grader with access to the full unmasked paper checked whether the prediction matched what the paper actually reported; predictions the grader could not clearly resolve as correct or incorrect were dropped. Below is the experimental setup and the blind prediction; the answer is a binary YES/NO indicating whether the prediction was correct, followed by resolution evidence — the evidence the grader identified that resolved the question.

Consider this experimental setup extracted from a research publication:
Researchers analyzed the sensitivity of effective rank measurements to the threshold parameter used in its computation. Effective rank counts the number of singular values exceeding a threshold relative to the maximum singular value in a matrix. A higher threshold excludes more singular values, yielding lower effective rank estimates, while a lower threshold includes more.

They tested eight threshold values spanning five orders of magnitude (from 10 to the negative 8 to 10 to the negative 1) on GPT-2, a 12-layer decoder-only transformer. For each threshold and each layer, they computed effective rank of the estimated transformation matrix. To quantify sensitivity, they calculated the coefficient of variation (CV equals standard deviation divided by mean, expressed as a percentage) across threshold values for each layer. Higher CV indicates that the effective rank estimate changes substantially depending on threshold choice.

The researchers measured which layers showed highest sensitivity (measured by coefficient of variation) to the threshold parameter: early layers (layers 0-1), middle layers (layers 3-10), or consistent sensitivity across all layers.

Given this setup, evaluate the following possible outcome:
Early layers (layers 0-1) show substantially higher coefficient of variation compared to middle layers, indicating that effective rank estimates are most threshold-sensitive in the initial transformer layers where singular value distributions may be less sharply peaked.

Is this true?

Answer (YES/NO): NO